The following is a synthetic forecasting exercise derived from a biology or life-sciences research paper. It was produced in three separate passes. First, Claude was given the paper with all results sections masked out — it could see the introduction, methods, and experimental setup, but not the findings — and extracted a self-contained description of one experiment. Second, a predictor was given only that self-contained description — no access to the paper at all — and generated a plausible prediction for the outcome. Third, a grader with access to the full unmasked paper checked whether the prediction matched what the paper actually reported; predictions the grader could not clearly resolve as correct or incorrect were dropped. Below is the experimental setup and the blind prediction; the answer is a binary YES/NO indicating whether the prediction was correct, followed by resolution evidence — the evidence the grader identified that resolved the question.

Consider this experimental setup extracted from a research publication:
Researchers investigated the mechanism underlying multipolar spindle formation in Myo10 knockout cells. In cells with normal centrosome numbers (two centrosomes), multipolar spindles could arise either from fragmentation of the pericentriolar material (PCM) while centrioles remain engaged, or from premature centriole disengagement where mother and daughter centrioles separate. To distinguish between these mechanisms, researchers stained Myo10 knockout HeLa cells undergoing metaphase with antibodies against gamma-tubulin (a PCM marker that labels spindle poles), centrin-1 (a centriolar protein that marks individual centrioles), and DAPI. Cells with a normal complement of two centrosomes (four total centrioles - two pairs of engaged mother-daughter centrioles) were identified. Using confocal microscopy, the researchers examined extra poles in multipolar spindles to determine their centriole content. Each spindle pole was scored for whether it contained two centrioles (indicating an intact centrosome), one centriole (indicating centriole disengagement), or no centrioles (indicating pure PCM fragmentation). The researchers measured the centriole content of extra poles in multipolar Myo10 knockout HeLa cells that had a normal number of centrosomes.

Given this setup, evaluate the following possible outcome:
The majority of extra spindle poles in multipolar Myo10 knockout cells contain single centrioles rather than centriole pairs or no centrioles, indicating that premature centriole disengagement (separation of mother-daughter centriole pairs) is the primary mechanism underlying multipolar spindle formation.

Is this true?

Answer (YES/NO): NO